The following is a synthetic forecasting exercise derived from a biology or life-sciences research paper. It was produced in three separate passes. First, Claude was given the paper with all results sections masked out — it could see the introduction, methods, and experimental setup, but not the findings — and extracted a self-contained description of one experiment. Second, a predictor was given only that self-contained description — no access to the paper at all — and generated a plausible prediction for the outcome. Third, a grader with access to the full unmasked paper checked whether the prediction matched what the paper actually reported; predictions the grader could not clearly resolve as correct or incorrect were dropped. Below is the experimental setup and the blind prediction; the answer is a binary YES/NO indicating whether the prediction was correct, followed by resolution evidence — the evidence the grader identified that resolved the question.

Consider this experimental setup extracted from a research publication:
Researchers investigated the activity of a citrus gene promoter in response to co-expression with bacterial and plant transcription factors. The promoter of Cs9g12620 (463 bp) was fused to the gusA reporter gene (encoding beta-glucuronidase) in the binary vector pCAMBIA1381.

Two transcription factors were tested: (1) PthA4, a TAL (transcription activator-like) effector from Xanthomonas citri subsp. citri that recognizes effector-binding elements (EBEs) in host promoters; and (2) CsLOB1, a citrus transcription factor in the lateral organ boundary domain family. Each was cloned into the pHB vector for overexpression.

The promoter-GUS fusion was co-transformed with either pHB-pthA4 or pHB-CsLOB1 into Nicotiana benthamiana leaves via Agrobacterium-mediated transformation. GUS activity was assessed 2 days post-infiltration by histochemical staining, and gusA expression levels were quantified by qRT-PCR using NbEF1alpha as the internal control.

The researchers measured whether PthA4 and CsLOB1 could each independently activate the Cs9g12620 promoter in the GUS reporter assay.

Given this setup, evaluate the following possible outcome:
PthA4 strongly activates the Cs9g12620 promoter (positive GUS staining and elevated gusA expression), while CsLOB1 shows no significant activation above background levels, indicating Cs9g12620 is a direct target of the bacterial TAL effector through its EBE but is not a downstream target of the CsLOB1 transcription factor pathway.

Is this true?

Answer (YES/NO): NO